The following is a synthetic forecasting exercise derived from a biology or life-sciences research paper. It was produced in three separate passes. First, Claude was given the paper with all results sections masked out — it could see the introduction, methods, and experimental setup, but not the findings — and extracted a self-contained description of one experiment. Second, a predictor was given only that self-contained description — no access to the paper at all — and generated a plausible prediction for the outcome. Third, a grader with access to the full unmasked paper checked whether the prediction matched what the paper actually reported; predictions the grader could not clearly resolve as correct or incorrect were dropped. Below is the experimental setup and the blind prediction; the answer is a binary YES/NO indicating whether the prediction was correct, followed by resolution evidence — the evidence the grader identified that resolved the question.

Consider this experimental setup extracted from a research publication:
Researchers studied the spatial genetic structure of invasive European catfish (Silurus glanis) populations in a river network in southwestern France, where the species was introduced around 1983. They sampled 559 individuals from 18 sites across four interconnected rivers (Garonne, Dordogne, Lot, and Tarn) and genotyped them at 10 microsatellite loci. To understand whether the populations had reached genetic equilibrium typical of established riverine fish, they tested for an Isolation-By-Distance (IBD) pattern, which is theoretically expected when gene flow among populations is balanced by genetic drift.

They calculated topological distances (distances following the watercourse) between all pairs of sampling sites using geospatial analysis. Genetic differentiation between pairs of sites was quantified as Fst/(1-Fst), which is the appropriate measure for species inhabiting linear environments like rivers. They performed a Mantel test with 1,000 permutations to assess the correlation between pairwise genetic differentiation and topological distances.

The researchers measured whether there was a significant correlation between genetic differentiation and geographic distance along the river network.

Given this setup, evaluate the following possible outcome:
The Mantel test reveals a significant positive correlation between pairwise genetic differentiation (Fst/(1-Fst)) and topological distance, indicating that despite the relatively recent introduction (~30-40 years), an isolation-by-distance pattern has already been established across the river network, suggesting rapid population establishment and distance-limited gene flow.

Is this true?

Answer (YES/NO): YES